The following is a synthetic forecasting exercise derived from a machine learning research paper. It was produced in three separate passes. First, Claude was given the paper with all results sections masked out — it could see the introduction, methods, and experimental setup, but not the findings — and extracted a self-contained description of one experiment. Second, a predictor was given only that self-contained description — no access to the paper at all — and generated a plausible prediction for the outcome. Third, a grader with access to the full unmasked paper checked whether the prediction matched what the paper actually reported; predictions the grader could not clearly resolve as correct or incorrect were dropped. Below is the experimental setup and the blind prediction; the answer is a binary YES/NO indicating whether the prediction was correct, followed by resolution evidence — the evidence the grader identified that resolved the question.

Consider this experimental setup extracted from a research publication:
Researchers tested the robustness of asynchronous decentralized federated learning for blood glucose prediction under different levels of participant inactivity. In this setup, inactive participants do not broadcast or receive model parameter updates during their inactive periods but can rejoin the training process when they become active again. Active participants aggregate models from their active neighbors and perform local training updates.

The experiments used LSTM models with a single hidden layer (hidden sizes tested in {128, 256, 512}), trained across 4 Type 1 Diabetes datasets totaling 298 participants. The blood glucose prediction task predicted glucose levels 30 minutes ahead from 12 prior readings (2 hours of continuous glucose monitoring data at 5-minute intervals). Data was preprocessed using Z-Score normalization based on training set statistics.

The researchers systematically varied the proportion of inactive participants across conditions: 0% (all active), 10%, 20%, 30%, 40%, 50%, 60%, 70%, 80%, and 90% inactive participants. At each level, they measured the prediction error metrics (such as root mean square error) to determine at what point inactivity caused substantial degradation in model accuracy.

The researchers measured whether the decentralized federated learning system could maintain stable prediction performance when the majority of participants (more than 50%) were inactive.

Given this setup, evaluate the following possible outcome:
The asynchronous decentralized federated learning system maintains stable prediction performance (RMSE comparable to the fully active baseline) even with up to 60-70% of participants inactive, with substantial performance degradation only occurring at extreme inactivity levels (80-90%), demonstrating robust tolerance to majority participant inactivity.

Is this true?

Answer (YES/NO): YES